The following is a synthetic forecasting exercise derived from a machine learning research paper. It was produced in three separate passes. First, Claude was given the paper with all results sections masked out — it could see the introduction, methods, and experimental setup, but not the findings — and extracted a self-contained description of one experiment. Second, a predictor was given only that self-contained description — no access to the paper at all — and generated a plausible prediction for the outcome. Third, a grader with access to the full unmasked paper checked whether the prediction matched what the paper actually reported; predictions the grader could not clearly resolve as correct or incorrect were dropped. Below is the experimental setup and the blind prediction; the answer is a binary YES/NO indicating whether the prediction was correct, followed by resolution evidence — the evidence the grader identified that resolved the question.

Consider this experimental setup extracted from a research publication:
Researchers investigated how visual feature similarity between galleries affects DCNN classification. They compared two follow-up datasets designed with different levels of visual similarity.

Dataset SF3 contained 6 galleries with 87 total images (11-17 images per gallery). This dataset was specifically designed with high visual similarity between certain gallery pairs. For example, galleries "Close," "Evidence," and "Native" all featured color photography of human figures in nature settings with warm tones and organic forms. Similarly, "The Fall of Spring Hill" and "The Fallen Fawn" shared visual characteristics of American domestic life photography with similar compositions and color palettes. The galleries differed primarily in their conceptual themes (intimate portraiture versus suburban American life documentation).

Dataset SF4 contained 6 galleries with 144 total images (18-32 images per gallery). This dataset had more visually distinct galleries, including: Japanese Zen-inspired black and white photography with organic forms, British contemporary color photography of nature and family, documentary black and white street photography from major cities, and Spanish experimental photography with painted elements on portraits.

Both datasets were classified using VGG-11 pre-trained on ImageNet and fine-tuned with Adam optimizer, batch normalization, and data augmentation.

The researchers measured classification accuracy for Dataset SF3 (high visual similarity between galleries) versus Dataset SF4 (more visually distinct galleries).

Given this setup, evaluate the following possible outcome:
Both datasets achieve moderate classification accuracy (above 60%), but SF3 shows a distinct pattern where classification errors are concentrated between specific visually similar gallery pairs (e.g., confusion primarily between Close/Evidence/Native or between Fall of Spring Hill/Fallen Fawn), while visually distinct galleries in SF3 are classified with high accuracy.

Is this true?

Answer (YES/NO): NO